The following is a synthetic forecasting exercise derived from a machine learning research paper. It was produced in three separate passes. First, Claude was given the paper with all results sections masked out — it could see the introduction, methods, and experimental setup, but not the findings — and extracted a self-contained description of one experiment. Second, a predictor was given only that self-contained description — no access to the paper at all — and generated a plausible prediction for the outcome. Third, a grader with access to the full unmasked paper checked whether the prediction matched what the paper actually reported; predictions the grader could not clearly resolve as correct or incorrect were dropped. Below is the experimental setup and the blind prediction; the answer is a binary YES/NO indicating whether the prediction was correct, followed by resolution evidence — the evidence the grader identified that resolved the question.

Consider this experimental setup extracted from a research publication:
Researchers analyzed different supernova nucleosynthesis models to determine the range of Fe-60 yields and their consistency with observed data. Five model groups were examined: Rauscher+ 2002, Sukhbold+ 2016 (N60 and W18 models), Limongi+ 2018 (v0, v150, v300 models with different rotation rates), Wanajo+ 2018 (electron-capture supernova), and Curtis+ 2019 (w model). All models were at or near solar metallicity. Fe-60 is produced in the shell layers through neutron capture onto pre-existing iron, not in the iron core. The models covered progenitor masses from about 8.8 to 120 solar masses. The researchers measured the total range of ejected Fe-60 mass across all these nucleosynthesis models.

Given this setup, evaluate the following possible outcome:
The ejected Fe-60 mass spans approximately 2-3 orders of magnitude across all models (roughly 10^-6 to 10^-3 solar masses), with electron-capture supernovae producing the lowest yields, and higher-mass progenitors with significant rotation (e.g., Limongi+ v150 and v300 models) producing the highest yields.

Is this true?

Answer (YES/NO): NO